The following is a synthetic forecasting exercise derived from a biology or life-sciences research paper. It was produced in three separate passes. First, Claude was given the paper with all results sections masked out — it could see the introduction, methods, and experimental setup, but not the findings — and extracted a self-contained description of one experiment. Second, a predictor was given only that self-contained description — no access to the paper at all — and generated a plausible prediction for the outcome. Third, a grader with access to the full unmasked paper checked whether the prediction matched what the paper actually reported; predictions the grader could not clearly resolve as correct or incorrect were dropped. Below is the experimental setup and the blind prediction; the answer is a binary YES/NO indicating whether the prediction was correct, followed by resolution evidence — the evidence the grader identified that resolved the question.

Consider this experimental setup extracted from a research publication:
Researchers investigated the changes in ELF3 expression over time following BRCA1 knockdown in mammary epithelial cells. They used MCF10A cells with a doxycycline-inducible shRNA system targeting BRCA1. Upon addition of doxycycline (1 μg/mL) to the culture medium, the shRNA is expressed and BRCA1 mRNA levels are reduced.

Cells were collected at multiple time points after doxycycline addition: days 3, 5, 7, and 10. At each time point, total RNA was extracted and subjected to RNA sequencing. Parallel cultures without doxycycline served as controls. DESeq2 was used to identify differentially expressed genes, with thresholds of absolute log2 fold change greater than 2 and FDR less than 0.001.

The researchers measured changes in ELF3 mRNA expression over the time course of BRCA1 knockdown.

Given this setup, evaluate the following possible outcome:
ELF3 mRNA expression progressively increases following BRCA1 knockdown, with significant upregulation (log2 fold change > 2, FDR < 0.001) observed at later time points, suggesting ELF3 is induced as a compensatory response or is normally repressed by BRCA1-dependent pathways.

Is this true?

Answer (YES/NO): YES